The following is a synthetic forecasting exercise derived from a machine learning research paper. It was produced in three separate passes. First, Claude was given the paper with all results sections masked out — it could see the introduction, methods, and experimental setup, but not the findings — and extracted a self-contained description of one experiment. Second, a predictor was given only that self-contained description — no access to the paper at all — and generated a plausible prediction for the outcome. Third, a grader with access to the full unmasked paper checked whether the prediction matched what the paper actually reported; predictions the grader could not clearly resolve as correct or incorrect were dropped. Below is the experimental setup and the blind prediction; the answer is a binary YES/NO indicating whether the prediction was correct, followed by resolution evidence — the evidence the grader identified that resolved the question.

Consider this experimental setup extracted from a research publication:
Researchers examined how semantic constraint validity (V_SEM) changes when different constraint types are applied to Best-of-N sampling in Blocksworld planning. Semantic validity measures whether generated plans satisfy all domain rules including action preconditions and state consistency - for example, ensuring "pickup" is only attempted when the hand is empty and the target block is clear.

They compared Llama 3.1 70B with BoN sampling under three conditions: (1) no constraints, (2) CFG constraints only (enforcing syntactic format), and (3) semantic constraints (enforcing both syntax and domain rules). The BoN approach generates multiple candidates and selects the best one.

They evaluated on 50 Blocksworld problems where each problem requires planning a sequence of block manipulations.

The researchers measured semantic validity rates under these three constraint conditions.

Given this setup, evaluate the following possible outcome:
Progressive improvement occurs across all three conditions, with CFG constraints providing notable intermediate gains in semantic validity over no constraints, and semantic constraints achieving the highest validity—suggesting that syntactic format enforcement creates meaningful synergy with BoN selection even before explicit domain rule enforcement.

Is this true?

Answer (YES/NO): NO